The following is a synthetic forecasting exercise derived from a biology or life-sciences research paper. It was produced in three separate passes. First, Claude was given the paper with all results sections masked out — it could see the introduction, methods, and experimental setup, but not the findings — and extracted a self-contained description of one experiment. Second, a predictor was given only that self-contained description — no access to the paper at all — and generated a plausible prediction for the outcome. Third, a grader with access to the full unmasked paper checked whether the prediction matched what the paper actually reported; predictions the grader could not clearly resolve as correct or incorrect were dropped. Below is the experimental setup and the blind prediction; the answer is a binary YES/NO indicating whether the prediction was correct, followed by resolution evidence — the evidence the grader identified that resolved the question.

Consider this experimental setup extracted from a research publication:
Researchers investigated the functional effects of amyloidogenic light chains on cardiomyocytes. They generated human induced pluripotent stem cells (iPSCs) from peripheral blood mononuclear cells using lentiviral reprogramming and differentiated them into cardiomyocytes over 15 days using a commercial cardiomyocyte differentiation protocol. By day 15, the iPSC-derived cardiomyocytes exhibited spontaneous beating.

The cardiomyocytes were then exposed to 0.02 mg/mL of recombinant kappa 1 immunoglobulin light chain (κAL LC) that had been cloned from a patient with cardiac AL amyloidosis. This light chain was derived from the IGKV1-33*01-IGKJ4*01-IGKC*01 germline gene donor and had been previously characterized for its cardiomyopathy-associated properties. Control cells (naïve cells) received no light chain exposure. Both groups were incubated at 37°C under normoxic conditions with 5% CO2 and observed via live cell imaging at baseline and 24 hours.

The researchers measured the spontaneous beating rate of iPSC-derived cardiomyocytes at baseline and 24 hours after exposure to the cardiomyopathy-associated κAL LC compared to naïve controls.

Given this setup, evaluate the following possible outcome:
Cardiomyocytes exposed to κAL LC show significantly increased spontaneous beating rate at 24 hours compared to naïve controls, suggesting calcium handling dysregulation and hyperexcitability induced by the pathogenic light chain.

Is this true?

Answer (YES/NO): NO